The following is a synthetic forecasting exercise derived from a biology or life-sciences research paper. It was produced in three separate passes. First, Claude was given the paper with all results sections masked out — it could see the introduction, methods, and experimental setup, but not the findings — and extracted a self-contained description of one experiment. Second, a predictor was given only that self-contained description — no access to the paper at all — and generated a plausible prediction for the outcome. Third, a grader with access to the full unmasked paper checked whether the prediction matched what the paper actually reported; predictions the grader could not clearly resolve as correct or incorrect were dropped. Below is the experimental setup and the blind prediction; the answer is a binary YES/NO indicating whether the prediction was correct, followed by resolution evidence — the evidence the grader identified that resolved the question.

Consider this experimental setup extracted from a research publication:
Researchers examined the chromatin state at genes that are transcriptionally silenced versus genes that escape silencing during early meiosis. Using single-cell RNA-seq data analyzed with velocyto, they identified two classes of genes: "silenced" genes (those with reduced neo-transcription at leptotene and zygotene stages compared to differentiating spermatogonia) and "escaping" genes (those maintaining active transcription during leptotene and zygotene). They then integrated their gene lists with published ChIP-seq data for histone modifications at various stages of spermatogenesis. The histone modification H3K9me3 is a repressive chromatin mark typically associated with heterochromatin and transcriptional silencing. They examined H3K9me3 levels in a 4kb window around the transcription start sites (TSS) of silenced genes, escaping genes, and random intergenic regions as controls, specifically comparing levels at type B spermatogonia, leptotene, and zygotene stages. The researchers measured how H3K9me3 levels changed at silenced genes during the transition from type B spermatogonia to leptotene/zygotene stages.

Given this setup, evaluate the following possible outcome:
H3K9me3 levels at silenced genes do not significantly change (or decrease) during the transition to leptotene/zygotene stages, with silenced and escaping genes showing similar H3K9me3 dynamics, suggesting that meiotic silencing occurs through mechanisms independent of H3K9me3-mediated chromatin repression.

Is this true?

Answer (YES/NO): NO